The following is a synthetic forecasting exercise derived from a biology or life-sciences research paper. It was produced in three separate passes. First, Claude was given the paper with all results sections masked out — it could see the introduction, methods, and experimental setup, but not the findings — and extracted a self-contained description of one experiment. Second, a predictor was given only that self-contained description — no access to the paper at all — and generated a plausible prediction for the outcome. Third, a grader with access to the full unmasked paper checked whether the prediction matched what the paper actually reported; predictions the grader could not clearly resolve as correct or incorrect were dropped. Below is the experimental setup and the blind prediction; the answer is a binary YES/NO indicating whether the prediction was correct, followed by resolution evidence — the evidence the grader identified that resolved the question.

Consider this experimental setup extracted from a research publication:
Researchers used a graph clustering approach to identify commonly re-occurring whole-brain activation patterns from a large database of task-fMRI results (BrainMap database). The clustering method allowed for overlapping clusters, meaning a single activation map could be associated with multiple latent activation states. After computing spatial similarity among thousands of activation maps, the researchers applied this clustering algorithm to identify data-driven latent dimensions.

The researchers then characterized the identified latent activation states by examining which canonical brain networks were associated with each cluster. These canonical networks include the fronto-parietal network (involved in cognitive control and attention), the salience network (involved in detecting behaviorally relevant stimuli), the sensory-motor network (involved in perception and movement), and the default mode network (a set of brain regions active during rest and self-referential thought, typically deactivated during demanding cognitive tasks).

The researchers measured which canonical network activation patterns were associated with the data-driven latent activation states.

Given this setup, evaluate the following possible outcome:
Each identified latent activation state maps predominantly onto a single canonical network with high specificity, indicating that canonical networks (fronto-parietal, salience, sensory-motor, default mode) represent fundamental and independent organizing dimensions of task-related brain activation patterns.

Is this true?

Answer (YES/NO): NO